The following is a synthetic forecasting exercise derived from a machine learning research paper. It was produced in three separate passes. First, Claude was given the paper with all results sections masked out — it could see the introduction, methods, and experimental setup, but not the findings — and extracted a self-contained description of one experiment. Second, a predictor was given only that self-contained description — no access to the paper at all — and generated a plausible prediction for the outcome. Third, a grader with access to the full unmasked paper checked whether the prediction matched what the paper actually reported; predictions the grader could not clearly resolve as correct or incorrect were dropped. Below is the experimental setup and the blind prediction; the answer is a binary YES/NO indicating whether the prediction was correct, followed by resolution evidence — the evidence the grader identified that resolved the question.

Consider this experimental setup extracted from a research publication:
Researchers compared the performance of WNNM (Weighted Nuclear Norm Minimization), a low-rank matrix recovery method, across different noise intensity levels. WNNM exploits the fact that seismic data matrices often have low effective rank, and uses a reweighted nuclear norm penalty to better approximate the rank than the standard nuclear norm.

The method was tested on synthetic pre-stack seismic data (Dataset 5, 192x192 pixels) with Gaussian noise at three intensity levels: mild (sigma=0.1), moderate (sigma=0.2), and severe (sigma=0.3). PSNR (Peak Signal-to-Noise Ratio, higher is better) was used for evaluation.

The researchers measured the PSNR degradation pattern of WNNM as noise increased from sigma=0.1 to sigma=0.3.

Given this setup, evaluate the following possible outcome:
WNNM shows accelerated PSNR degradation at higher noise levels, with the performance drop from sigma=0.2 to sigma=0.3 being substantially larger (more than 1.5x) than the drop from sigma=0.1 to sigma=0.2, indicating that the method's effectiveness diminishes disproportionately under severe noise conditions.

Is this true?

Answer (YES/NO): YES